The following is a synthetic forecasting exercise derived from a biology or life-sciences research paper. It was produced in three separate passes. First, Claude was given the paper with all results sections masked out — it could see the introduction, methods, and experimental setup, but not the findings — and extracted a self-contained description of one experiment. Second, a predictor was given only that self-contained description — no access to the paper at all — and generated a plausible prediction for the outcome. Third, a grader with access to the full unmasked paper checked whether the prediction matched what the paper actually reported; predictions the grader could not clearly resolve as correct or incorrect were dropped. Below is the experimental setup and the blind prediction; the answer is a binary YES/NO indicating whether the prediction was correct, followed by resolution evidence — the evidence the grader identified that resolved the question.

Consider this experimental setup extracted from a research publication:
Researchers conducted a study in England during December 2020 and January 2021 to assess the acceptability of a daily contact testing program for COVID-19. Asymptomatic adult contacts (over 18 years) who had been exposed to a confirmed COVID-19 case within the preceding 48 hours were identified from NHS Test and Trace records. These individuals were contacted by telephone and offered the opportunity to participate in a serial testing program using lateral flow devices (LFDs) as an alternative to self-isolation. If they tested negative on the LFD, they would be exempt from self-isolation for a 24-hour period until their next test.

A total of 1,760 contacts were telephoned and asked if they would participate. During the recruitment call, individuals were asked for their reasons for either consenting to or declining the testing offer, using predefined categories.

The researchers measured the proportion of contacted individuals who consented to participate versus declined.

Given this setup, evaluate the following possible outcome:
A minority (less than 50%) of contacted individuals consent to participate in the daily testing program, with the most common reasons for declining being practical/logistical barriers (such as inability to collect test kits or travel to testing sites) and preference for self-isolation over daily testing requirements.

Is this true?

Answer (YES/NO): NO